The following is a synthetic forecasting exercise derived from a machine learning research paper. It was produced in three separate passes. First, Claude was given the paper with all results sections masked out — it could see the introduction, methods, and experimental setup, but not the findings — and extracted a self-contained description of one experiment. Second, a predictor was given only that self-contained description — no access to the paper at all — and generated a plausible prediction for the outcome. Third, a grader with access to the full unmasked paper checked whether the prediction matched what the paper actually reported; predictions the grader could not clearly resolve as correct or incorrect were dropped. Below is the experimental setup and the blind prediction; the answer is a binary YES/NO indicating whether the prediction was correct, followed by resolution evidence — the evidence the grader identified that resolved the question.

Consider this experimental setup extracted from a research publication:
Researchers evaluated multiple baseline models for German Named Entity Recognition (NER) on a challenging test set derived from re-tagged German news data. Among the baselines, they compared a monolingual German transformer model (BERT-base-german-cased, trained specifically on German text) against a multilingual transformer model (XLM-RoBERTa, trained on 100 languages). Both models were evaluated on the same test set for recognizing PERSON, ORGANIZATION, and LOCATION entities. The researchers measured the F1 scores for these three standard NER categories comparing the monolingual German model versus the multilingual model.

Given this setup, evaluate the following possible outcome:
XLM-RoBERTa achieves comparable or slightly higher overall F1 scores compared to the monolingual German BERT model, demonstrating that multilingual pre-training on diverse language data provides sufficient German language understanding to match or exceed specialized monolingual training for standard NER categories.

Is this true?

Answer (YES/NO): NO